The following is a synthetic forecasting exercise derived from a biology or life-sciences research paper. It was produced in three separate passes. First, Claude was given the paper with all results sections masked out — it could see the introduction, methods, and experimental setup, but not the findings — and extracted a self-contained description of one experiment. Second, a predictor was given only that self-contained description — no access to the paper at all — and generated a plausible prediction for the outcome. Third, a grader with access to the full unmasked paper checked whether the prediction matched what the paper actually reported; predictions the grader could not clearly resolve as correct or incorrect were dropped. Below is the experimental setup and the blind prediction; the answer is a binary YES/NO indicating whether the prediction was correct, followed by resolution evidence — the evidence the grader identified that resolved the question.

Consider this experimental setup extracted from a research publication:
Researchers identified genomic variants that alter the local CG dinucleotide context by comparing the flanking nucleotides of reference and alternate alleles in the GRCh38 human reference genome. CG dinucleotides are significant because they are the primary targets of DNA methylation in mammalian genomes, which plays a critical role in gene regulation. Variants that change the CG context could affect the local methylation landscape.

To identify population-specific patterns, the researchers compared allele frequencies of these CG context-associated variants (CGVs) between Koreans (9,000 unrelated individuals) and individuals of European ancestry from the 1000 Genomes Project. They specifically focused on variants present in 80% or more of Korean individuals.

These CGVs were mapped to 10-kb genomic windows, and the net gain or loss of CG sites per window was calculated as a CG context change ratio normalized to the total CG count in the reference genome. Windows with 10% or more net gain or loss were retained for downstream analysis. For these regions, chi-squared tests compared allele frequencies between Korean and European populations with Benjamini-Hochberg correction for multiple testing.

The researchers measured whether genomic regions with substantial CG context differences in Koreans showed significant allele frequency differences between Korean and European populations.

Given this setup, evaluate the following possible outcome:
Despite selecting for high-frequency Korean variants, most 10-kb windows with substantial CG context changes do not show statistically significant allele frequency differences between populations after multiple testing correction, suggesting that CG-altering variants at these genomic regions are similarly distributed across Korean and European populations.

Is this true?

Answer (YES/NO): NO